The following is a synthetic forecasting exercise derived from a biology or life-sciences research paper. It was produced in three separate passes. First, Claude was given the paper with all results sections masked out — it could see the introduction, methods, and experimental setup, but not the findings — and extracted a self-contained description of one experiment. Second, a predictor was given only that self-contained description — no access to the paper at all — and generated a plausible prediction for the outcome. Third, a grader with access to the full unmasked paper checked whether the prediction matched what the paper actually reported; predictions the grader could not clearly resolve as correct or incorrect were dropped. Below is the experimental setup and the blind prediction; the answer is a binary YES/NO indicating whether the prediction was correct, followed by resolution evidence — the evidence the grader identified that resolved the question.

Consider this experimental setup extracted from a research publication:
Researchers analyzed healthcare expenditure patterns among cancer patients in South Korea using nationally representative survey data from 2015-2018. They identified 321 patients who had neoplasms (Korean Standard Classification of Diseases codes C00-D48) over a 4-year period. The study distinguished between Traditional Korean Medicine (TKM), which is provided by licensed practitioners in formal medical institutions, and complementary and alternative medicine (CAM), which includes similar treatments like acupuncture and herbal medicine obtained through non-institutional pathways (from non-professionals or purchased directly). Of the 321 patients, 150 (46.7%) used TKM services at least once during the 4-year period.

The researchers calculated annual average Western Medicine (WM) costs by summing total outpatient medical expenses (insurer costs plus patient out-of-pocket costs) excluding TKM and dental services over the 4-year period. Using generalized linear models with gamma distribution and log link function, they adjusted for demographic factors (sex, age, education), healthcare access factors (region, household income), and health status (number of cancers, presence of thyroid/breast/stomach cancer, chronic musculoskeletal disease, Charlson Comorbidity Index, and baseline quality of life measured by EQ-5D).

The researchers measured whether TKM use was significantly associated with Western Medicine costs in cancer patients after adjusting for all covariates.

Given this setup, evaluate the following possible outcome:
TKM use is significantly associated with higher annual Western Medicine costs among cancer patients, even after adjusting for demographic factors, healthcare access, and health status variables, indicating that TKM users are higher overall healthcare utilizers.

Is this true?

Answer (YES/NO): NO